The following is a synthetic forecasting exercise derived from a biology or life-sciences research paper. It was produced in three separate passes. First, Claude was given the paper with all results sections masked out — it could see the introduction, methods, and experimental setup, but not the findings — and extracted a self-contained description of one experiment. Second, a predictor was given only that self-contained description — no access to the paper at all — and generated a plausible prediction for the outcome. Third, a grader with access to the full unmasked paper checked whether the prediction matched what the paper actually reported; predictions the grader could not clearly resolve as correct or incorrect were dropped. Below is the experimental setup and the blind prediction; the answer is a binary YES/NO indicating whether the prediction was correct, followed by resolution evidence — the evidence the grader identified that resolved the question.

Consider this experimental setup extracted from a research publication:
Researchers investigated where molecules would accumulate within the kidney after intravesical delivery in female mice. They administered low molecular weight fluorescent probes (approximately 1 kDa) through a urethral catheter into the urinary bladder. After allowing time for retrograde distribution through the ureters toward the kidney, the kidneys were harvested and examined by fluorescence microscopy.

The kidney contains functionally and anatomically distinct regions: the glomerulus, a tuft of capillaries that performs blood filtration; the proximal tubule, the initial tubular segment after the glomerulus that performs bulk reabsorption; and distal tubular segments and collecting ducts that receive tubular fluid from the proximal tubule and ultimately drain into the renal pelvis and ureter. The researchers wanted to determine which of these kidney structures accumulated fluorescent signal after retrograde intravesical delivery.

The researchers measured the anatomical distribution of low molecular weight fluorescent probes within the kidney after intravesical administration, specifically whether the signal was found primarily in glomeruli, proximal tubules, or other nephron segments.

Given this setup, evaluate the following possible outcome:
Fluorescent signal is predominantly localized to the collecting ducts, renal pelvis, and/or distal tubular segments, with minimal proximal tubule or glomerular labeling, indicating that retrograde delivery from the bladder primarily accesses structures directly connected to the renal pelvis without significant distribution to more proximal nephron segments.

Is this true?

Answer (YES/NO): NO